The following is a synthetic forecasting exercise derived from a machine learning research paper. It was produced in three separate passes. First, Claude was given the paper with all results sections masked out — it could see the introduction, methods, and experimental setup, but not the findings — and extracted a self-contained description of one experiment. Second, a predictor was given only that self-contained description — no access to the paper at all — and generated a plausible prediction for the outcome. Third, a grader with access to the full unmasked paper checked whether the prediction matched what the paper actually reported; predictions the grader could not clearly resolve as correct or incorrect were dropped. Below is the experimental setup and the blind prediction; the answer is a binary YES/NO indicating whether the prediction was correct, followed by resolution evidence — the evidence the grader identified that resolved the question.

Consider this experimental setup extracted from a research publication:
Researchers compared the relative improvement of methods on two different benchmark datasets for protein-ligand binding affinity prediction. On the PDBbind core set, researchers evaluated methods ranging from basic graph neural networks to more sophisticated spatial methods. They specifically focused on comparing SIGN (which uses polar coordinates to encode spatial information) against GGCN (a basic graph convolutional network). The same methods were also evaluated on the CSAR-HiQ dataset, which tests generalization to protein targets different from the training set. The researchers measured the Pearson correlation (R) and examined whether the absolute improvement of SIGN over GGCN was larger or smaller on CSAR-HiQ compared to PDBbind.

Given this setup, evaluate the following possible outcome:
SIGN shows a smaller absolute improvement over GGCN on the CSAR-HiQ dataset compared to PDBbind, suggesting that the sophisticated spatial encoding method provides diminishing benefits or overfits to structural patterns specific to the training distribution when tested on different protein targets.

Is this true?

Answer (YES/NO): NO